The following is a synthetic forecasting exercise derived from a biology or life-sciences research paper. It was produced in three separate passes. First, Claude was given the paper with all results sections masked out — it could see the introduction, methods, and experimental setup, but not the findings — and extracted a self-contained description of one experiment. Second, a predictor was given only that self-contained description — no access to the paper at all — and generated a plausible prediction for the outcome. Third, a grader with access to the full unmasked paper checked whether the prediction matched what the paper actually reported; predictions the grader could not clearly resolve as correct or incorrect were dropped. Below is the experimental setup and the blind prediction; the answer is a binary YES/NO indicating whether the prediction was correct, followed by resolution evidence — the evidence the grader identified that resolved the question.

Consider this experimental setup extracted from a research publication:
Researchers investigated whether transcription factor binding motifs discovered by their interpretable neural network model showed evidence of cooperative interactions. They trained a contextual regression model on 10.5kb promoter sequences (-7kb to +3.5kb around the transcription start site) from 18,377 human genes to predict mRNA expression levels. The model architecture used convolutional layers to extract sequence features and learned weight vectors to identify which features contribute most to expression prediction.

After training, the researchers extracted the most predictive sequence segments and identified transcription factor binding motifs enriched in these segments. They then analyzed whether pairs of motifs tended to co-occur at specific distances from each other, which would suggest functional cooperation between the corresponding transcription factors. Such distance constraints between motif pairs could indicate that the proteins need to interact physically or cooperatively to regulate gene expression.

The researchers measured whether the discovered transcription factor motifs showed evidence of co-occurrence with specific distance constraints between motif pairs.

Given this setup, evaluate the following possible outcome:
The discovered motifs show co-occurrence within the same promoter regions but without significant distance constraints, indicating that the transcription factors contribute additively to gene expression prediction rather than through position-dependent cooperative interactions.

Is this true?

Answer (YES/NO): NO